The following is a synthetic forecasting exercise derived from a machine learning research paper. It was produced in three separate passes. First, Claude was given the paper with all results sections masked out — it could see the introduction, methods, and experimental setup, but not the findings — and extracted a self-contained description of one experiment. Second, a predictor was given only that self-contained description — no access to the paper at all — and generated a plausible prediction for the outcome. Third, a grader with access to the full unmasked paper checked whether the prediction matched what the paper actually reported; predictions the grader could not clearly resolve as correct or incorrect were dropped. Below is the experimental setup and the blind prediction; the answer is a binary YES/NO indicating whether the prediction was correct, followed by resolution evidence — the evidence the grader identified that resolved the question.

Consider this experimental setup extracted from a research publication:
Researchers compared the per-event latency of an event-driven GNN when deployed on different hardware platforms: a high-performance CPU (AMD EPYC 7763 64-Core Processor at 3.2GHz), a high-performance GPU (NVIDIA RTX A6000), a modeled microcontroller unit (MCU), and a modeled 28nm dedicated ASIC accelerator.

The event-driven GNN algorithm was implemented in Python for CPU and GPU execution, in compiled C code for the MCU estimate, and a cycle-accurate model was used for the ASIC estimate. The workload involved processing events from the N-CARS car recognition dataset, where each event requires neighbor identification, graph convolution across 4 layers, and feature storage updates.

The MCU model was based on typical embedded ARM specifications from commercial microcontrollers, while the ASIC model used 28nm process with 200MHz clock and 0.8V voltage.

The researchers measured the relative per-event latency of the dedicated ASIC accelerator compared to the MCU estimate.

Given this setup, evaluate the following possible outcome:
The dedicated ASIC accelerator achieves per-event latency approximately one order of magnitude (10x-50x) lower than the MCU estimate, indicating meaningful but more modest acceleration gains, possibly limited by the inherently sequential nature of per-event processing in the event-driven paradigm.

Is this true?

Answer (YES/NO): NO